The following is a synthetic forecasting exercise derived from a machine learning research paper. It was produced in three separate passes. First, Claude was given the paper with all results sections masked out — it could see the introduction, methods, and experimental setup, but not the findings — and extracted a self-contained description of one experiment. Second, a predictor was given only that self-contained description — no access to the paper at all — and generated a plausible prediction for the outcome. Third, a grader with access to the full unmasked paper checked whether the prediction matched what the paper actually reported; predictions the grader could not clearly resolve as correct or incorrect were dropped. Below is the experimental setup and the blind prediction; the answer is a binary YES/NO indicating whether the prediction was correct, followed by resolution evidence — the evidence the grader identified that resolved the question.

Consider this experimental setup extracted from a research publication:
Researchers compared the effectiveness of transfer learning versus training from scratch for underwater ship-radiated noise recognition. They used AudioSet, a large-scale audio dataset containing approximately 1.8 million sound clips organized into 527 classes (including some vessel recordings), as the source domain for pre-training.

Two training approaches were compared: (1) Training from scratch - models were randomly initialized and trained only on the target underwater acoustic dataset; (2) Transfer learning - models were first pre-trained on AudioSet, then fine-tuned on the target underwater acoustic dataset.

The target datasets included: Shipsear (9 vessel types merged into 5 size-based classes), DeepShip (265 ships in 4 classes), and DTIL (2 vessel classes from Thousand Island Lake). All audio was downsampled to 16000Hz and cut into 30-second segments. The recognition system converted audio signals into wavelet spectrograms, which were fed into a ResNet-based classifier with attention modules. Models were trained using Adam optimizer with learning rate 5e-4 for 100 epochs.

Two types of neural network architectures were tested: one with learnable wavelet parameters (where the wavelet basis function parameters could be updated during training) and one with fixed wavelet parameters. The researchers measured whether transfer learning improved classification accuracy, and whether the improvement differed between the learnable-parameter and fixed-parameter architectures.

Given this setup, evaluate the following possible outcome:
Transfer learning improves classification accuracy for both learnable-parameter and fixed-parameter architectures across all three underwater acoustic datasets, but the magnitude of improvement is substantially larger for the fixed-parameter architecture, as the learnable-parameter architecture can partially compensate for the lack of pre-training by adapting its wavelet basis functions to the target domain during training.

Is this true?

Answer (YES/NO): NO